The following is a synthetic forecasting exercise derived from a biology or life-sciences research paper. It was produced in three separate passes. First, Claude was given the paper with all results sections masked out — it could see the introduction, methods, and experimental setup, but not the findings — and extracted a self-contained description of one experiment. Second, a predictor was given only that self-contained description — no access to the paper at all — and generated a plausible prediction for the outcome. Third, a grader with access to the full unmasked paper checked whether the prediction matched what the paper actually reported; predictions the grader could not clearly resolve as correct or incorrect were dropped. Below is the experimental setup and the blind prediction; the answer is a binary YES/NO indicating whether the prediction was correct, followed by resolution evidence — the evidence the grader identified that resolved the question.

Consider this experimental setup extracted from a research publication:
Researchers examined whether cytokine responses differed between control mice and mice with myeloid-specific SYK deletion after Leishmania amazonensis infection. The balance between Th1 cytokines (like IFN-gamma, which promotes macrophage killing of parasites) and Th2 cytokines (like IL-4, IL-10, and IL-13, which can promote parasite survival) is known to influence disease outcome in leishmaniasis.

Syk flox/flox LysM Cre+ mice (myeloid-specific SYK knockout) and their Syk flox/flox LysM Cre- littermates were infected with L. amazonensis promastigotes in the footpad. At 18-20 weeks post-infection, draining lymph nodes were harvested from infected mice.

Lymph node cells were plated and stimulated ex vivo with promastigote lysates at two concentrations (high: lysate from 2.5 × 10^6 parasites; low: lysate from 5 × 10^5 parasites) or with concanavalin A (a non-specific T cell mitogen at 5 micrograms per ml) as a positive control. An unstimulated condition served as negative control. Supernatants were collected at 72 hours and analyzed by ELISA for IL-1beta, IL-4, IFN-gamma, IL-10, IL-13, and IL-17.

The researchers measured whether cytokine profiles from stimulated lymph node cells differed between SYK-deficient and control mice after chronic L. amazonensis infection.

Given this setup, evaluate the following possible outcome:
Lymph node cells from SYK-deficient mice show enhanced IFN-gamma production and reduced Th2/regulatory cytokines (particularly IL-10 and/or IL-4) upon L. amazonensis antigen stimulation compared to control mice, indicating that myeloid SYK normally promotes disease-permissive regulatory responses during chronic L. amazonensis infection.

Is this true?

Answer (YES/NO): NO